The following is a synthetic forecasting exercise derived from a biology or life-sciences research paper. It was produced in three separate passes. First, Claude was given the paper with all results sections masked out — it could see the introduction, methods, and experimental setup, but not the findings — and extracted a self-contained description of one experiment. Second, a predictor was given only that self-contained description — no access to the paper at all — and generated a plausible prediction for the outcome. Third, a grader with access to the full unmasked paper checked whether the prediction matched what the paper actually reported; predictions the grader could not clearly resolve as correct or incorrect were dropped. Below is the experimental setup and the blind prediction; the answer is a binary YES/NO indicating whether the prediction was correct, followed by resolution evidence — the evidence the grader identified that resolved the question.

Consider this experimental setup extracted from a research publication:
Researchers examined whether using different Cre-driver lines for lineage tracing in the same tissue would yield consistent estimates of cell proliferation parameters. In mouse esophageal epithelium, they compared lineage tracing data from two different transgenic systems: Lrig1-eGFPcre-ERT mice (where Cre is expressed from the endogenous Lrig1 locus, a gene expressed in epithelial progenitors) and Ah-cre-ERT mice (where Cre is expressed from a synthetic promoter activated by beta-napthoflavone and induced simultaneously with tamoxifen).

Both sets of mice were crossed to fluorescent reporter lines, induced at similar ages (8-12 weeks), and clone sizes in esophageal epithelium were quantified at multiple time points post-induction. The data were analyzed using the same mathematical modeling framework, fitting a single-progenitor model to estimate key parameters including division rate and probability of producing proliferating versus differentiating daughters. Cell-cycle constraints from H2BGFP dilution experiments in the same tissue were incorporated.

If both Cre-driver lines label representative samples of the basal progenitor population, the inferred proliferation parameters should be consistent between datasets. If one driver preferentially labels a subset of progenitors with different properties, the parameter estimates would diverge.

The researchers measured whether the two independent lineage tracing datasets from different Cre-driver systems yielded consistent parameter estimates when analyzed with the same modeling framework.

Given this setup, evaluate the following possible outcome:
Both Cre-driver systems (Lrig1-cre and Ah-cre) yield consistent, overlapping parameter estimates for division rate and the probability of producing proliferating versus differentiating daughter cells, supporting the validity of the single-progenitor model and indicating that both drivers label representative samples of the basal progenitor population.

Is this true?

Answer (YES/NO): YES